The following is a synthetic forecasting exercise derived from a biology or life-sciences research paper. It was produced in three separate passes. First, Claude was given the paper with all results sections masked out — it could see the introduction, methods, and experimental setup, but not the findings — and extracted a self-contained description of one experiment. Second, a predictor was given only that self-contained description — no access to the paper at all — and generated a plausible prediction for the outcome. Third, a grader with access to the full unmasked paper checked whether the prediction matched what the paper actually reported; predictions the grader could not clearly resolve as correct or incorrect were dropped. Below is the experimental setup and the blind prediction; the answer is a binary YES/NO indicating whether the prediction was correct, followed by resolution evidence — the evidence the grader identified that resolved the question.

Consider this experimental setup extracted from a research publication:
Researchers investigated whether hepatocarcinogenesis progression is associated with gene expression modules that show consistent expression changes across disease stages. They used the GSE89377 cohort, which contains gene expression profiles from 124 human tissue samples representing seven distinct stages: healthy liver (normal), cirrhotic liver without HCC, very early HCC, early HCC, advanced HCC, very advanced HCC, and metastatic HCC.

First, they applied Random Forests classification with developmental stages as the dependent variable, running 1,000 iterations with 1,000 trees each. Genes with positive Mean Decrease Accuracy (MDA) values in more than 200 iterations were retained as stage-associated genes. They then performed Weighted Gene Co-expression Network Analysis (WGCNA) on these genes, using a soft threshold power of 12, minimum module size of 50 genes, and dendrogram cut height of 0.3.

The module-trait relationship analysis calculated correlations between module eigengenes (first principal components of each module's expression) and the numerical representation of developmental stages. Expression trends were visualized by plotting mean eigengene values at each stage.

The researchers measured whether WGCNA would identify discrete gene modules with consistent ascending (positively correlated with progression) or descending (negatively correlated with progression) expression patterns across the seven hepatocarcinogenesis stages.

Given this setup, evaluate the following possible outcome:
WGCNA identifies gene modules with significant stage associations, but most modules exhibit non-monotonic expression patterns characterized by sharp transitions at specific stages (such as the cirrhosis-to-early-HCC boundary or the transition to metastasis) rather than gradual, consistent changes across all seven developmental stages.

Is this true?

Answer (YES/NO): NO